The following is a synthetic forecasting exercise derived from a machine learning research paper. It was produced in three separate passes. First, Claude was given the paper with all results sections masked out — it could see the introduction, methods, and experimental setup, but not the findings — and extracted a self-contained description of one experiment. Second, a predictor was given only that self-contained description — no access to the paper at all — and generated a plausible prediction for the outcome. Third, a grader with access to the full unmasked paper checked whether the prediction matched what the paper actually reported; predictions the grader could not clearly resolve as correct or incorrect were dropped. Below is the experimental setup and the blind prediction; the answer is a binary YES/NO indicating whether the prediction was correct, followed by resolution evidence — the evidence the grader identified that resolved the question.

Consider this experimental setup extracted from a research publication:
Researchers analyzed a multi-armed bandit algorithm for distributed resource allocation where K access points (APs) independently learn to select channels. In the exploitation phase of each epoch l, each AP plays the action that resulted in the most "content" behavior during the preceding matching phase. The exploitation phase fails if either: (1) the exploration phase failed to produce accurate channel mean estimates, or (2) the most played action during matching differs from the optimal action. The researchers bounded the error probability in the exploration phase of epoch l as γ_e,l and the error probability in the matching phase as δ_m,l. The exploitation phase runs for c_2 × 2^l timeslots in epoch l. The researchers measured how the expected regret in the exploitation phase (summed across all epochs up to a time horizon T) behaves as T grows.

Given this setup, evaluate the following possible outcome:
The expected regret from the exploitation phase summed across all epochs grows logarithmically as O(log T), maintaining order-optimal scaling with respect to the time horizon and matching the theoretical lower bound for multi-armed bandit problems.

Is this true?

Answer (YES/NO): NO